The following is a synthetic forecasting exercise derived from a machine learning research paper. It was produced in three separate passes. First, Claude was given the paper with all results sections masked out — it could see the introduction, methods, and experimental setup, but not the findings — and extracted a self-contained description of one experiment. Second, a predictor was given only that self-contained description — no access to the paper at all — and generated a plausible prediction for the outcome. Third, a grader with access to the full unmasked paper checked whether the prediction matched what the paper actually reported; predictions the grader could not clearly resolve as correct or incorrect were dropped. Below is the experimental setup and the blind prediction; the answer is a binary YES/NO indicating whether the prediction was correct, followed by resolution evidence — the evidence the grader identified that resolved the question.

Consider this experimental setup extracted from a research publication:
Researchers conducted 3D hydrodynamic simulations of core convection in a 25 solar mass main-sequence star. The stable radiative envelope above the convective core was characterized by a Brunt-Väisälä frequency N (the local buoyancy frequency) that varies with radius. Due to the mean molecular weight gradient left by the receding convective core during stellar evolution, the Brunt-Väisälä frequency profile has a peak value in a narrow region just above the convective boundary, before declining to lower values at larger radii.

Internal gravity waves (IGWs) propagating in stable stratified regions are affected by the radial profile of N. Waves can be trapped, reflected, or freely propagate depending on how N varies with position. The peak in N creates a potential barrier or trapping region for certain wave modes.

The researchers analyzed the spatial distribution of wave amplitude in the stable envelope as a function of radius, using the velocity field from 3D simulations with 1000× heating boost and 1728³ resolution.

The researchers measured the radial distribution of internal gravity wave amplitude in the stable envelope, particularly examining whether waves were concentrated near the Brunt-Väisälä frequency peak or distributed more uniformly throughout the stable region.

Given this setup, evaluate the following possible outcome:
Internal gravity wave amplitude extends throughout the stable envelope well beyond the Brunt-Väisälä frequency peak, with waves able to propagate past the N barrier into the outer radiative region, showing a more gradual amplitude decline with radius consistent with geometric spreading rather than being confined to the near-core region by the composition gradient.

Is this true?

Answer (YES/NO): NO